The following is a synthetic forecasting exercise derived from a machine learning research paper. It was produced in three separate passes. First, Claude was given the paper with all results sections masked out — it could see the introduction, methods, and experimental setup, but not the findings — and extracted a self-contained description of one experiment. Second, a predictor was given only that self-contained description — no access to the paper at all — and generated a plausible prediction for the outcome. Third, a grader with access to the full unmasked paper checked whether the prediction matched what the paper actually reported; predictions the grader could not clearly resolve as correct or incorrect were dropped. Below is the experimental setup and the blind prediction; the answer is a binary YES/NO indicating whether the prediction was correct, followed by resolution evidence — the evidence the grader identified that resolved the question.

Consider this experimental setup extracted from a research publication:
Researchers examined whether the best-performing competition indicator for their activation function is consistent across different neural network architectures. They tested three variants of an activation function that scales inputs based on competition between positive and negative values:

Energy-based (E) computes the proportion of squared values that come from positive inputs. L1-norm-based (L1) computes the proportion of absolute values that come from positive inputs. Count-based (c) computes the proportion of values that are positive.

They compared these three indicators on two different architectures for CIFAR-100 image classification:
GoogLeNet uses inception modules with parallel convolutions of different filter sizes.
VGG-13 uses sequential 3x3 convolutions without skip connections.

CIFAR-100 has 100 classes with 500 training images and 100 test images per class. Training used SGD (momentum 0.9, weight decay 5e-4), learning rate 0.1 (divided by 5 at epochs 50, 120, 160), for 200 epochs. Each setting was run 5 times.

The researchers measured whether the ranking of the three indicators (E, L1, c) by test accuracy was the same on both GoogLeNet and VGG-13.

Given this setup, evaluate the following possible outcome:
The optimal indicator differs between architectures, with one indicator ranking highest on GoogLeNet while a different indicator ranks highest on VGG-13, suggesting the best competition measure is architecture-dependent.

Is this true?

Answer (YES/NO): NO